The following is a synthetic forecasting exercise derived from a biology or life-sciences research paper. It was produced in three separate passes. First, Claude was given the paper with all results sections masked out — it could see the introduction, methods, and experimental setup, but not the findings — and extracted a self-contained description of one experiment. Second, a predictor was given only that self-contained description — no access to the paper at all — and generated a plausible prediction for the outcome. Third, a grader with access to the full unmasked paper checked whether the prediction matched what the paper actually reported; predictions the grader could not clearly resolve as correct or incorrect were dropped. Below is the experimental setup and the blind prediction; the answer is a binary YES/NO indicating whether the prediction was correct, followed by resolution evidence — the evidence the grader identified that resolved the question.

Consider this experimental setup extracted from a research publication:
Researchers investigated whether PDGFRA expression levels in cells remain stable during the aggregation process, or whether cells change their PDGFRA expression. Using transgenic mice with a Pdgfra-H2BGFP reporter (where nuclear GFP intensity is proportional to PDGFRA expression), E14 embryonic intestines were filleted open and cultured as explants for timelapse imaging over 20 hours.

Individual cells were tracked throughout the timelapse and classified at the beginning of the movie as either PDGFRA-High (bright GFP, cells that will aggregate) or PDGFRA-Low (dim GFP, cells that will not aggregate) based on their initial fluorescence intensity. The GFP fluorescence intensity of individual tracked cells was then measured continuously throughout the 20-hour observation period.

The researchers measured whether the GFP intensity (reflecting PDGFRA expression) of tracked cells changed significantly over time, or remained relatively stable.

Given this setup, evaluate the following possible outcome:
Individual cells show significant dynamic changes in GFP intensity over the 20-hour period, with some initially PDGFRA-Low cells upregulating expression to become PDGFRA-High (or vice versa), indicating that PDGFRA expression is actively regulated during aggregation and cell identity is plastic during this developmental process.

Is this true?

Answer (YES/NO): NO